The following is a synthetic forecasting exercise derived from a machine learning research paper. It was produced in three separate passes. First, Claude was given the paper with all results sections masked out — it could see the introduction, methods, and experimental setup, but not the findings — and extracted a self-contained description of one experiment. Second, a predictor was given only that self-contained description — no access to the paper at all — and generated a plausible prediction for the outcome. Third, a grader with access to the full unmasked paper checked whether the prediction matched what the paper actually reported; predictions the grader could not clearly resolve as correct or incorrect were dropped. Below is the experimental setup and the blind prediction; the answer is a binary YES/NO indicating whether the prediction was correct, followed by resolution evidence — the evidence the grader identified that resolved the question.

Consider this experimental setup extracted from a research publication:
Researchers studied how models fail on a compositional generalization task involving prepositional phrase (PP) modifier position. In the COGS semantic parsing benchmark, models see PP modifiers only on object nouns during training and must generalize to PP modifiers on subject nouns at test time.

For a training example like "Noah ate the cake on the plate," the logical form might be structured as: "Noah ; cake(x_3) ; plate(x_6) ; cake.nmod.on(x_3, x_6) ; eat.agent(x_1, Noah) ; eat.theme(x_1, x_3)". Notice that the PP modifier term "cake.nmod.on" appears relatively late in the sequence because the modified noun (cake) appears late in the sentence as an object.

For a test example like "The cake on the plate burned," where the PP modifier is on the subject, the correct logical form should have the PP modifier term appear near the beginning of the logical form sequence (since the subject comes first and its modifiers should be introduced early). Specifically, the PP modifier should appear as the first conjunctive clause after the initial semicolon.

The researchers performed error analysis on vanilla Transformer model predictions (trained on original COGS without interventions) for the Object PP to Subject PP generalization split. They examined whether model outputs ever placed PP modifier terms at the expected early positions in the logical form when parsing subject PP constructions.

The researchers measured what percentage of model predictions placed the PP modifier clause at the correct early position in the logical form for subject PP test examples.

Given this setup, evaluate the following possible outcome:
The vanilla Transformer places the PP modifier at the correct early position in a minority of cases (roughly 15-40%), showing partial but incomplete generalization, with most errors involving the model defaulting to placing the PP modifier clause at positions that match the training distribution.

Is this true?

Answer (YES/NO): NO